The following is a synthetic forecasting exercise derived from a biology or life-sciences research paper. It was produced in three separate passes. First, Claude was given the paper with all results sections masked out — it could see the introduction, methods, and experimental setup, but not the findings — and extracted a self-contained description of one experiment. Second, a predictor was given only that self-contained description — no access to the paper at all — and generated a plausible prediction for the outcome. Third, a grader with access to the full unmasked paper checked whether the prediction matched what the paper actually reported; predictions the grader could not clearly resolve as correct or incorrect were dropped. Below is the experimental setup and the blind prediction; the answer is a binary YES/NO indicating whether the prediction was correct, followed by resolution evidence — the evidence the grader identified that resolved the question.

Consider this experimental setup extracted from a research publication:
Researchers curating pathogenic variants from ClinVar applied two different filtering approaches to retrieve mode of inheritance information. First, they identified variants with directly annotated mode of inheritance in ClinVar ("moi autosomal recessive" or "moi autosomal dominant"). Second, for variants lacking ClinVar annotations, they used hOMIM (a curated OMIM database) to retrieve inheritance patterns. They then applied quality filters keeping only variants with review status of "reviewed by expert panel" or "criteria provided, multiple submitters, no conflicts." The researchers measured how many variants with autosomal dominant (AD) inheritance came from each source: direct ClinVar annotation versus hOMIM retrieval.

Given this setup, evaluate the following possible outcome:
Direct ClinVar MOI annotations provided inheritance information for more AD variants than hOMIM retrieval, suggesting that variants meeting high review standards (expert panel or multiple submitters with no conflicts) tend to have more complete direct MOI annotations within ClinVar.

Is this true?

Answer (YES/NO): NO